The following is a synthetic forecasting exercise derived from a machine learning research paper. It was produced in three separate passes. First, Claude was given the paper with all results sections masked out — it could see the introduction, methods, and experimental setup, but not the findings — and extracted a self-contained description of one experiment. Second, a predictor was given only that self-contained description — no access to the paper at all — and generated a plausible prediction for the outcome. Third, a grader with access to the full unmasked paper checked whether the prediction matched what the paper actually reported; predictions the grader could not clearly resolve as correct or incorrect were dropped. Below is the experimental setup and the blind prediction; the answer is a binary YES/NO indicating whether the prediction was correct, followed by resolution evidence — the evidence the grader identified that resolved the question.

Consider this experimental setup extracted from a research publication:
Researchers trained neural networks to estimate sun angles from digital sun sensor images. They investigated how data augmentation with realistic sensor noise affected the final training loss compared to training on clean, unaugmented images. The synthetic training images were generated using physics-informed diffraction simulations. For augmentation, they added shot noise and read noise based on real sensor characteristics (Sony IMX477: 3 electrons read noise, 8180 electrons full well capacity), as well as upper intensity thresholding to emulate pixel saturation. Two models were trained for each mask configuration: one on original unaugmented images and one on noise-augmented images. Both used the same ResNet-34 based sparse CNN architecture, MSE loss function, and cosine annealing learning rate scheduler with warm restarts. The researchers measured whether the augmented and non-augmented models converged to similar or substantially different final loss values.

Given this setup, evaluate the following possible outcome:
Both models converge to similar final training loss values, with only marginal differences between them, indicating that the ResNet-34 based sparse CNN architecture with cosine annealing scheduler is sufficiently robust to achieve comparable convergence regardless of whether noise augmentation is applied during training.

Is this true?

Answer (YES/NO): YES